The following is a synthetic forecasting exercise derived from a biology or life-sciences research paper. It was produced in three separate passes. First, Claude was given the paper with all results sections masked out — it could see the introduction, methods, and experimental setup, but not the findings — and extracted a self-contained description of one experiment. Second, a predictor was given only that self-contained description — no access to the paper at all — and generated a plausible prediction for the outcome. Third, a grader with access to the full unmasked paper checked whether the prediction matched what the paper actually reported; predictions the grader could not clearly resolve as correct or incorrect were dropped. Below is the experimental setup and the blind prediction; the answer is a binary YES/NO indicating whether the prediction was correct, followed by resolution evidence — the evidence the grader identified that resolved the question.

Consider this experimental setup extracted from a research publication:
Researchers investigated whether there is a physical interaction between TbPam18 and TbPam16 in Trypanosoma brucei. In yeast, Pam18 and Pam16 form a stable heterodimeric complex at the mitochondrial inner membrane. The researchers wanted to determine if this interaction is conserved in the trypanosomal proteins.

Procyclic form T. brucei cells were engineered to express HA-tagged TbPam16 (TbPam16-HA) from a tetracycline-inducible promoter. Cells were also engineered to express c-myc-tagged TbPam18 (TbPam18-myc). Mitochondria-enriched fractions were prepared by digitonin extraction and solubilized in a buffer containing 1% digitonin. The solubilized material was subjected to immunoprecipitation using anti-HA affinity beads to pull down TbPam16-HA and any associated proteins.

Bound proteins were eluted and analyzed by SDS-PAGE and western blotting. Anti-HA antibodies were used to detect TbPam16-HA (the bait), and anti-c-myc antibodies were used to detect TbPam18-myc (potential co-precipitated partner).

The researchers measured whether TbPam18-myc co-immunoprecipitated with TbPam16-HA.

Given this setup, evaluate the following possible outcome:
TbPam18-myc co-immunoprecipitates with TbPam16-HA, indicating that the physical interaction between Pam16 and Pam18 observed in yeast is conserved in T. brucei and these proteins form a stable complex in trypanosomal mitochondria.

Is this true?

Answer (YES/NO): YES